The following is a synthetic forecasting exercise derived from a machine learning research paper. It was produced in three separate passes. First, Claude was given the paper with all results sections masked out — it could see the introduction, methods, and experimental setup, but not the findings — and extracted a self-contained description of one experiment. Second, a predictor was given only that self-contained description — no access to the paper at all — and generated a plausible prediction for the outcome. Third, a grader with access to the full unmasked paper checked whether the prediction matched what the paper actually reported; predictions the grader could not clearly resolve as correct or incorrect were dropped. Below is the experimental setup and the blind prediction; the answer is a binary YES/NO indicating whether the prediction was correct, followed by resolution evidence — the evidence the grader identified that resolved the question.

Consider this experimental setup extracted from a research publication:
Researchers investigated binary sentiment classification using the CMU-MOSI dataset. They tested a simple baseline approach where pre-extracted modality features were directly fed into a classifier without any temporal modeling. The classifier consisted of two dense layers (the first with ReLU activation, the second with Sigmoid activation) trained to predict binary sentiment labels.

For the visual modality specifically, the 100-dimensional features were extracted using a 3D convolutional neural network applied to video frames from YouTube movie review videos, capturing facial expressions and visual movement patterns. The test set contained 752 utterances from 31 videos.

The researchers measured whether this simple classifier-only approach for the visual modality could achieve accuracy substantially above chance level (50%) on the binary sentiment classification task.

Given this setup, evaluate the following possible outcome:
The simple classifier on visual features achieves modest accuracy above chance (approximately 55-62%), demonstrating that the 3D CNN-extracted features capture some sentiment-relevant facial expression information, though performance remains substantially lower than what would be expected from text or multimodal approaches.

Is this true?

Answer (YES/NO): NO